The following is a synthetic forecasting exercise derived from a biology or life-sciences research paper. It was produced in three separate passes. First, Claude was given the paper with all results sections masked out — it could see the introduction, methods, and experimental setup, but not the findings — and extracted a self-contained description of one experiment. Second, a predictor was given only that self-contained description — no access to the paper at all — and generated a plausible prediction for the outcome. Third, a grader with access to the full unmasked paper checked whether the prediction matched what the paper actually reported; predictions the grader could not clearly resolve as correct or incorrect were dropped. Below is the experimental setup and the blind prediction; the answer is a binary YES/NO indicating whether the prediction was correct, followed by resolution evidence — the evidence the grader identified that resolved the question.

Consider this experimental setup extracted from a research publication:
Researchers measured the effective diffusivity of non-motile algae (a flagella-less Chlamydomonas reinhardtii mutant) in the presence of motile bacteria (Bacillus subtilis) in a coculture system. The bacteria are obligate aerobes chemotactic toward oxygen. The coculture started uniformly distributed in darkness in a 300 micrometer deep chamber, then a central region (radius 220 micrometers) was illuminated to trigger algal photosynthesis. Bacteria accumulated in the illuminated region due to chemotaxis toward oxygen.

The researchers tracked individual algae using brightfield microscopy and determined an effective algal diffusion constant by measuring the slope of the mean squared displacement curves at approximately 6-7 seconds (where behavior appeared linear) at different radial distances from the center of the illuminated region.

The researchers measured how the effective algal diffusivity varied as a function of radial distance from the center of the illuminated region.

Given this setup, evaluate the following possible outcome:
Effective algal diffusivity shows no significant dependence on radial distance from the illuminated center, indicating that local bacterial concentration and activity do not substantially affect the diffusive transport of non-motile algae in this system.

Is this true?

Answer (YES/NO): NO